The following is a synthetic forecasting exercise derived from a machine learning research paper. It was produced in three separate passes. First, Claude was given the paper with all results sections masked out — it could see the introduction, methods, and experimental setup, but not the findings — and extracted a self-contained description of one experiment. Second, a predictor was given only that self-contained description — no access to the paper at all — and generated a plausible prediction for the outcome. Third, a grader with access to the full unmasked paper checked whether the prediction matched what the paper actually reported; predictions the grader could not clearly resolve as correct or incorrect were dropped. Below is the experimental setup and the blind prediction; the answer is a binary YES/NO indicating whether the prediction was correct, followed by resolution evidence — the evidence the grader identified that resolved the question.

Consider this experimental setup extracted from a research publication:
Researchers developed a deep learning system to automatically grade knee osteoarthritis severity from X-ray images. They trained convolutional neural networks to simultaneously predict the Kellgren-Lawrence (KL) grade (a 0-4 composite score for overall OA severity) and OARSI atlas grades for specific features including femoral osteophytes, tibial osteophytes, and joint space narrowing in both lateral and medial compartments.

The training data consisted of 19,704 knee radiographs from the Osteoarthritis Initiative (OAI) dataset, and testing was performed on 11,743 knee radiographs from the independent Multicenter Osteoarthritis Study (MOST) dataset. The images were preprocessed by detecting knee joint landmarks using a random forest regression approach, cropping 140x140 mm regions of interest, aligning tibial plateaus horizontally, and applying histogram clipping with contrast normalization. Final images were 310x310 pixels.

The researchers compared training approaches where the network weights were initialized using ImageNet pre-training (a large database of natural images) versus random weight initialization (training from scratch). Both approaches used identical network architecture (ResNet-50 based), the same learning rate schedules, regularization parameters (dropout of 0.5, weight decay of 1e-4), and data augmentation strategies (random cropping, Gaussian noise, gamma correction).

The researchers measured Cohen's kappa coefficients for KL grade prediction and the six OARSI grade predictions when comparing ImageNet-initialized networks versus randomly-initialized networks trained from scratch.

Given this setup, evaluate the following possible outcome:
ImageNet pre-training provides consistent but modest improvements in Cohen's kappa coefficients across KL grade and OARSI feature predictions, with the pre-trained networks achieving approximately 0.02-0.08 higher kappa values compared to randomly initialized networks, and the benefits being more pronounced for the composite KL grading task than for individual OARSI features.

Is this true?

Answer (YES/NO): NO